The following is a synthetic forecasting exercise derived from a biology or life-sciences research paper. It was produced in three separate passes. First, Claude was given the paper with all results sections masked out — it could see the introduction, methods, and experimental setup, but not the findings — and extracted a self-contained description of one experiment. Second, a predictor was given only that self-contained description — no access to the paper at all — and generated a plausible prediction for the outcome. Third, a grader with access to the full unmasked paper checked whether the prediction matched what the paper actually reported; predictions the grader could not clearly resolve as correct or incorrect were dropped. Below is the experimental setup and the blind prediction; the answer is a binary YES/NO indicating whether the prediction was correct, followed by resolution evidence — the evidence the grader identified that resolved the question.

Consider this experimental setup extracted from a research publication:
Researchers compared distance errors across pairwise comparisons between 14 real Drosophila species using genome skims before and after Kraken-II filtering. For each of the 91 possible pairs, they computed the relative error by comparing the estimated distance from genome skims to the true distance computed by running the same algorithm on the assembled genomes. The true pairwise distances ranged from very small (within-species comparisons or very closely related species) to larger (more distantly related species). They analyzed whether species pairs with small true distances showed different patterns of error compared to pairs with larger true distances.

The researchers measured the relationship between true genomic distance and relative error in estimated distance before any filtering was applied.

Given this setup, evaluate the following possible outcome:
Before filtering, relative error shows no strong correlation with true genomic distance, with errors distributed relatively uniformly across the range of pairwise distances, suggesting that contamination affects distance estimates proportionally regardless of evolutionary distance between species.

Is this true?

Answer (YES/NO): NO